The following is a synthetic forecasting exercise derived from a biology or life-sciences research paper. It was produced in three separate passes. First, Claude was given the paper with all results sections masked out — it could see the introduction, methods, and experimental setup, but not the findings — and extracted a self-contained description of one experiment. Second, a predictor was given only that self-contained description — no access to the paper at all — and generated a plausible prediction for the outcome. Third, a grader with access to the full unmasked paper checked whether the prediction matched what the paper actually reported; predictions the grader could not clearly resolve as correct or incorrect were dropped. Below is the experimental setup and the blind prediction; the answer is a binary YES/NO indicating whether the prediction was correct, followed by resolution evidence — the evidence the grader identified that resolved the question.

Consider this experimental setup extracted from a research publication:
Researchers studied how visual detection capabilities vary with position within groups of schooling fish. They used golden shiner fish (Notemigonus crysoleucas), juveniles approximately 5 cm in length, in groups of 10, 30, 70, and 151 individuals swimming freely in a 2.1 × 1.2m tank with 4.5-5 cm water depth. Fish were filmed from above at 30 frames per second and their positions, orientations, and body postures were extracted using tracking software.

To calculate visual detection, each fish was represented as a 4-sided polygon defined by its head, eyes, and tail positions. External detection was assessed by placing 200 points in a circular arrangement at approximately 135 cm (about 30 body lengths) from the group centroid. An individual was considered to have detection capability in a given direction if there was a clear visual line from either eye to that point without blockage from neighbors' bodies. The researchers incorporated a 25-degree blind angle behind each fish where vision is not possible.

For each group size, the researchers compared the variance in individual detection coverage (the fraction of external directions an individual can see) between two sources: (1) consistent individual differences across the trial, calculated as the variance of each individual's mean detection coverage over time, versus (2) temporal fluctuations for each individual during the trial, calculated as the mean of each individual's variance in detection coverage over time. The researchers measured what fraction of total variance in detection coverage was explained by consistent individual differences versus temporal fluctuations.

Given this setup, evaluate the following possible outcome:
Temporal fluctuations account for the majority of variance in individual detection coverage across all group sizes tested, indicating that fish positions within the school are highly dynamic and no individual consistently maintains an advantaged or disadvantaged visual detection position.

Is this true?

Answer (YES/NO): YES